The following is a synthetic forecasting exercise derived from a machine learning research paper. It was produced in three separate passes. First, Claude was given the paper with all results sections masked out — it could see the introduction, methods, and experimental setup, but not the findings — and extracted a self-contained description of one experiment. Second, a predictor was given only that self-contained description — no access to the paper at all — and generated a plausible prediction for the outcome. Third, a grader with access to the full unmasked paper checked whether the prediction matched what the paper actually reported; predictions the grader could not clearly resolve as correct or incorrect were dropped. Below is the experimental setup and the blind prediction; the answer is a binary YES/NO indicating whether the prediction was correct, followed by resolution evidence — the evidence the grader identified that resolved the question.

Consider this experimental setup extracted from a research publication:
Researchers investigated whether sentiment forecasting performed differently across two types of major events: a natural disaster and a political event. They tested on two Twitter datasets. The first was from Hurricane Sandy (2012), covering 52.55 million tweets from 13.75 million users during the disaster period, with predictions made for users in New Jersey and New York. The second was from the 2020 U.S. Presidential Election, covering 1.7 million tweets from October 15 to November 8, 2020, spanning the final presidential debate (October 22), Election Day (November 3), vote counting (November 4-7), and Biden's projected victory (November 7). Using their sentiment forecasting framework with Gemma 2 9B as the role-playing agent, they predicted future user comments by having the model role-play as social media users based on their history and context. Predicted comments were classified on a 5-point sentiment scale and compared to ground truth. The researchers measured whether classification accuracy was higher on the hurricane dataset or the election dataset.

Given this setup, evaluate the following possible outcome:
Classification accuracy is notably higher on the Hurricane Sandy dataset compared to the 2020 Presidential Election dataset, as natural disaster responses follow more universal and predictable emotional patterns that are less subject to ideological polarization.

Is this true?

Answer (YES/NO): NO